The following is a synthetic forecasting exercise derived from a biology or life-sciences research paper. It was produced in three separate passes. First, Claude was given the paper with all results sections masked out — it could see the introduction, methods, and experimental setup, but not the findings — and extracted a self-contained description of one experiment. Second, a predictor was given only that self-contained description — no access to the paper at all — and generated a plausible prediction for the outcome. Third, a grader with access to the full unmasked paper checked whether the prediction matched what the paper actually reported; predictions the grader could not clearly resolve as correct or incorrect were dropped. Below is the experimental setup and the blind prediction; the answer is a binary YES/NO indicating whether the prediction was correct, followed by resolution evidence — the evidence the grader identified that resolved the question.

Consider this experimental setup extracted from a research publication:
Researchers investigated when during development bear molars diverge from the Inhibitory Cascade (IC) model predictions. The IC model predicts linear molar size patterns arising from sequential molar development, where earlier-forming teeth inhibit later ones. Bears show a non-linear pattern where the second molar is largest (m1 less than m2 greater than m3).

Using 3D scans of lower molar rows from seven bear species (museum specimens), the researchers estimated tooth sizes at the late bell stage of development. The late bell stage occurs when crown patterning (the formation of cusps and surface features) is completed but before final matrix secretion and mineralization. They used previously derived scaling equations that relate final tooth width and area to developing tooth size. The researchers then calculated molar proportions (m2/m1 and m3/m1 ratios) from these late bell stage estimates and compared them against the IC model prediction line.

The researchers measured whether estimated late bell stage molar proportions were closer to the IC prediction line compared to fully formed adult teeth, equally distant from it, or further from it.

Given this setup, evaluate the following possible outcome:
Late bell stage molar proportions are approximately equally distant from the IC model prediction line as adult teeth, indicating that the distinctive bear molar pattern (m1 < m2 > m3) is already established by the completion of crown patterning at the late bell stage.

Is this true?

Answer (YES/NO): NO